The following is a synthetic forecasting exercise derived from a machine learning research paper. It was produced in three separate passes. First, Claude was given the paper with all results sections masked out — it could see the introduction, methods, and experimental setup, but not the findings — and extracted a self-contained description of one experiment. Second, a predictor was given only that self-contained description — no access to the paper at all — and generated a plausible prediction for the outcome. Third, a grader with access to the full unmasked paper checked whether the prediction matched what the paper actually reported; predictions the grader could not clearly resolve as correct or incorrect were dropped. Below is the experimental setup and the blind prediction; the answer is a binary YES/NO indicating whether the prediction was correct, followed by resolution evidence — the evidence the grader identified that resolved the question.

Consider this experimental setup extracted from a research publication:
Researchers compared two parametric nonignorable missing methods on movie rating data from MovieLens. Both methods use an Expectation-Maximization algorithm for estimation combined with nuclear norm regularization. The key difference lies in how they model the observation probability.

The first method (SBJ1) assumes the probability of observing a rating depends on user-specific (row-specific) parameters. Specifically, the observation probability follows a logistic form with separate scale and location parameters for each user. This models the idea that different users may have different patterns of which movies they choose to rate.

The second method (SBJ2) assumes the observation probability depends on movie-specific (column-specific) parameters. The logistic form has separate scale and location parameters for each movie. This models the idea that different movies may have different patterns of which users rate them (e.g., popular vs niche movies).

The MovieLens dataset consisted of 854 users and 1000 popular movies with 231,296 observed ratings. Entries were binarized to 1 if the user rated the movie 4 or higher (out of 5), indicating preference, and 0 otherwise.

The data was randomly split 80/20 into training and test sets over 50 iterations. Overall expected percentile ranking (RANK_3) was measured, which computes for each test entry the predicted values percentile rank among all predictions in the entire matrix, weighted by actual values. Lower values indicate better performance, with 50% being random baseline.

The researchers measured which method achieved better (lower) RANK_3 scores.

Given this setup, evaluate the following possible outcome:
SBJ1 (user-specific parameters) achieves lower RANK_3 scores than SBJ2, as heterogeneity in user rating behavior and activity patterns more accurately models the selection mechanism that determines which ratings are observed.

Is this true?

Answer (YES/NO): YES